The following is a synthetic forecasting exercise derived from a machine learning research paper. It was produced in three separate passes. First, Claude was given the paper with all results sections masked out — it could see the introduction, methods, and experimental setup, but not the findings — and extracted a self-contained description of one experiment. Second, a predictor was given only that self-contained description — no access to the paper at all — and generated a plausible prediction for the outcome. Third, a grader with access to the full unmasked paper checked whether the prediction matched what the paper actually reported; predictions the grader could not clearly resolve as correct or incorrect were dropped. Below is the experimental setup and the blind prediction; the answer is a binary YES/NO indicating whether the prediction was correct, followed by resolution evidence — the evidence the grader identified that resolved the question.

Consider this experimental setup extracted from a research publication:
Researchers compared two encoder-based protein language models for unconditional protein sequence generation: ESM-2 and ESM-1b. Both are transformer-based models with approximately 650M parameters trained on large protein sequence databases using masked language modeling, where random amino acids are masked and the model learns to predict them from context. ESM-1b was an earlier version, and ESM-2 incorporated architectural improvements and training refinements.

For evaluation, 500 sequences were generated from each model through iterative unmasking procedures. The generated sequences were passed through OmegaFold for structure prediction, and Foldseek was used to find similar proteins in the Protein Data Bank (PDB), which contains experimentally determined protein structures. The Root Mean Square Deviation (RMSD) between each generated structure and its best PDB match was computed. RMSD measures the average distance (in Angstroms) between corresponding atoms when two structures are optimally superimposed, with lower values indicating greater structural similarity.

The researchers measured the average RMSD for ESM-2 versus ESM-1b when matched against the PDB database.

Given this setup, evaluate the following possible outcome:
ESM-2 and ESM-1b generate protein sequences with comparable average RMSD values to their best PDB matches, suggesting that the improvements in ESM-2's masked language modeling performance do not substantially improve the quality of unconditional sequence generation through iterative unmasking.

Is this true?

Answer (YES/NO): NO